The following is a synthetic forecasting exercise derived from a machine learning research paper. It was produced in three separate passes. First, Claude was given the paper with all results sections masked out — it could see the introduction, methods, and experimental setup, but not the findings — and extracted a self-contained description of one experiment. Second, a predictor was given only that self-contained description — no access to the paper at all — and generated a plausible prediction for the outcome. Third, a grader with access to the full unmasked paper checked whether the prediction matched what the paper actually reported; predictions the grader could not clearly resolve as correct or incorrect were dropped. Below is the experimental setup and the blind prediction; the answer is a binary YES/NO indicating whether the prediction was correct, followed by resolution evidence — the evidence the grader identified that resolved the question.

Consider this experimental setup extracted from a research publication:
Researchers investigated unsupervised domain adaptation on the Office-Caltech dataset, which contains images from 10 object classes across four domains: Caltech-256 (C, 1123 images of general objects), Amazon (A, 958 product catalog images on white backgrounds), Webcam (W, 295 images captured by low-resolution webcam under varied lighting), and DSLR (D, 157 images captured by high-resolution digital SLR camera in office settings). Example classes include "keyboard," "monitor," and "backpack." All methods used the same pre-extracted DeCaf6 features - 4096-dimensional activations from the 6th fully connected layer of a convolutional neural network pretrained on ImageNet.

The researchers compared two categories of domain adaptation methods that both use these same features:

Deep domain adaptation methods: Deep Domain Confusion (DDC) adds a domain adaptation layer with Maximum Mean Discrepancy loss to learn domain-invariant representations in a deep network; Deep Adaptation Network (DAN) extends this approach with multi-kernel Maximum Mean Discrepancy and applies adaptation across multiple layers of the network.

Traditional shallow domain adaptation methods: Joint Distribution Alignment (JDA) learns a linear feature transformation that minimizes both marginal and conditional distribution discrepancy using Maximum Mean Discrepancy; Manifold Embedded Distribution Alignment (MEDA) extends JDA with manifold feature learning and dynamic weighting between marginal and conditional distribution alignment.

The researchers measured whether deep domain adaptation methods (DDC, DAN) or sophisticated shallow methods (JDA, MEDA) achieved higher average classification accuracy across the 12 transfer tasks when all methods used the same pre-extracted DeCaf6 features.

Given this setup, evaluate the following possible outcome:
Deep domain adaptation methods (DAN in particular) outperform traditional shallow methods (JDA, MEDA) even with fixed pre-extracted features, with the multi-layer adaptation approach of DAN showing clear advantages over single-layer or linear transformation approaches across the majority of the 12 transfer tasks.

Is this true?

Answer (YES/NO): NO